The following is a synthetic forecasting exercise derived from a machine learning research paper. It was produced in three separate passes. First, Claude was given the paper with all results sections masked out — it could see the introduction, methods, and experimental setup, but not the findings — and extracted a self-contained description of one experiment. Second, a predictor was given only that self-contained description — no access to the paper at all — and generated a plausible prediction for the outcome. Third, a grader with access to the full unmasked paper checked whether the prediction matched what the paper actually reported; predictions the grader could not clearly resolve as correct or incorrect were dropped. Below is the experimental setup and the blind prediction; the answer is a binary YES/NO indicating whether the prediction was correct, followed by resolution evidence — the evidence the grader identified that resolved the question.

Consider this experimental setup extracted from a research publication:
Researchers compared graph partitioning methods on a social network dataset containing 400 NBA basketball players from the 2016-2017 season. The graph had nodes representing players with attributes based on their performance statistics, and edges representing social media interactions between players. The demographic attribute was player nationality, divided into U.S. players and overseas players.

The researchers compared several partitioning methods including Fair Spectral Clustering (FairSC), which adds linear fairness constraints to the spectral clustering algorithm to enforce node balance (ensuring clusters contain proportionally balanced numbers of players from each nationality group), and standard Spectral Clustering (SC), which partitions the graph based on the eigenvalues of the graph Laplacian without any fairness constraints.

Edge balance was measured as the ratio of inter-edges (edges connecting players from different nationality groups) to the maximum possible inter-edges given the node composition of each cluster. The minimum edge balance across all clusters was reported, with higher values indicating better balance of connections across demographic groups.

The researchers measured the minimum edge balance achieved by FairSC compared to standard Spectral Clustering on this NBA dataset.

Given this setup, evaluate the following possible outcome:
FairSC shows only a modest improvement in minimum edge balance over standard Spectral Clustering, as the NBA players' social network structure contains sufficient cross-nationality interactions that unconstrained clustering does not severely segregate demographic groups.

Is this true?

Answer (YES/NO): NO